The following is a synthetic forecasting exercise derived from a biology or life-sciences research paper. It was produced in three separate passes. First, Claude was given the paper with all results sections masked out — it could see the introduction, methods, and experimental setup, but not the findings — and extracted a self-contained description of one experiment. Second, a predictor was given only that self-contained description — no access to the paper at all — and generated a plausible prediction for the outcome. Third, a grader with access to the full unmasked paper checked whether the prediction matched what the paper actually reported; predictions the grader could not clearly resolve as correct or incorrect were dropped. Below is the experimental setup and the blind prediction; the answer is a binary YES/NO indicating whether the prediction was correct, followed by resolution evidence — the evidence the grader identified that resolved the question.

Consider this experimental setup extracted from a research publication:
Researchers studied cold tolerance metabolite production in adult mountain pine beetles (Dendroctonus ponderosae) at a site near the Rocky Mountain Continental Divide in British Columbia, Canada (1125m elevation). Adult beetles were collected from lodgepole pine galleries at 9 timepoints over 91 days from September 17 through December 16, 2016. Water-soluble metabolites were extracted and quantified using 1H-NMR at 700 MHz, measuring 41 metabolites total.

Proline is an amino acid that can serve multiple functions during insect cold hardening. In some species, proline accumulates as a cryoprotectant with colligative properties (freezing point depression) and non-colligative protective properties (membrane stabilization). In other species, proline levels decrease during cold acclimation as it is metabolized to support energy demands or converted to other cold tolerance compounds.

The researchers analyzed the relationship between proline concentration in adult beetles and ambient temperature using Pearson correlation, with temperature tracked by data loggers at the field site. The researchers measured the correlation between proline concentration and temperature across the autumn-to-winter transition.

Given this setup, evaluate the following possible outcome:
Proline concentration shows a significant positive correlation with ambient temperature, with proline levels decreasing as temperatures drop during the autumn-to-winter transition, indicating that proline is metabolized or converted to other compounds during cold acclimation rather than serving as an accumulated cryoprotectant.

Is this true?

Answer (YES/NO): NO